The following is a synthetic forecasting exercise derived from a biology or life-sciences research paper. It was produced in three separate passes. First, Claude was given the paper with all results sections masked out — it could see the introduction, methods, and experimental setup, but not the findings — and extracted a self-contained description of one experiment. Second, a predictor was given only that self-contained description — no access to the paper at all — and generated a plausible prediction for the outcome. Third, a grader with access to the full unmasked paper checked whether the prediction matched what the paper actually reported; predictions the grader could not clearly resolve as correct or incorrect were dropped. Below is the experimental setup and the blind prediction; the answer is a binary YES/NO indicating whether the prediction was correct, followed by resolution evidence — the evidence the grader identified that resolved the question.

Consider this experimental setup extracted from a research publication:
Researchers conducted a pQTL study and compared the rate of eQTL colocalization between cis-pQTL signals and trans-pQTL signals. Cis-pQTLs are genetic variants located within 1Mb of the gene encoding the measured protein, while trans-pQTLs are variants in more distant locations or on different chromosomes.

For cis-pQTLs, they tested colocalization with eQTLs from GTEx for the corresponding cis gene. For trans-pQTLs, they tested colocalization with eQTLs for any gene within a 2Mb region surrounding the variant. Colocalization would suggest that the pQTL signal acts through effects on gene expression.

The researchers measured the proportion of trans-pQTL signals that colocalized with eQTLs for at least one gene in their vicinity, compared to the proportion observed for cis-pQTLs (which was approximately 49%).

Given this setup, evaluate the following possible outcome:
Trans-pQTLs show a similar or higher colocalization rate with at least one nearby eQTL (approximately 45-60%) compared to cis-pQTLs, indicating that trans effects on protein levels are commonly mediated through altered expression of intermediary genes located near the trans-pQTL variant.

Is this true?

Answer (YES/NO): NO